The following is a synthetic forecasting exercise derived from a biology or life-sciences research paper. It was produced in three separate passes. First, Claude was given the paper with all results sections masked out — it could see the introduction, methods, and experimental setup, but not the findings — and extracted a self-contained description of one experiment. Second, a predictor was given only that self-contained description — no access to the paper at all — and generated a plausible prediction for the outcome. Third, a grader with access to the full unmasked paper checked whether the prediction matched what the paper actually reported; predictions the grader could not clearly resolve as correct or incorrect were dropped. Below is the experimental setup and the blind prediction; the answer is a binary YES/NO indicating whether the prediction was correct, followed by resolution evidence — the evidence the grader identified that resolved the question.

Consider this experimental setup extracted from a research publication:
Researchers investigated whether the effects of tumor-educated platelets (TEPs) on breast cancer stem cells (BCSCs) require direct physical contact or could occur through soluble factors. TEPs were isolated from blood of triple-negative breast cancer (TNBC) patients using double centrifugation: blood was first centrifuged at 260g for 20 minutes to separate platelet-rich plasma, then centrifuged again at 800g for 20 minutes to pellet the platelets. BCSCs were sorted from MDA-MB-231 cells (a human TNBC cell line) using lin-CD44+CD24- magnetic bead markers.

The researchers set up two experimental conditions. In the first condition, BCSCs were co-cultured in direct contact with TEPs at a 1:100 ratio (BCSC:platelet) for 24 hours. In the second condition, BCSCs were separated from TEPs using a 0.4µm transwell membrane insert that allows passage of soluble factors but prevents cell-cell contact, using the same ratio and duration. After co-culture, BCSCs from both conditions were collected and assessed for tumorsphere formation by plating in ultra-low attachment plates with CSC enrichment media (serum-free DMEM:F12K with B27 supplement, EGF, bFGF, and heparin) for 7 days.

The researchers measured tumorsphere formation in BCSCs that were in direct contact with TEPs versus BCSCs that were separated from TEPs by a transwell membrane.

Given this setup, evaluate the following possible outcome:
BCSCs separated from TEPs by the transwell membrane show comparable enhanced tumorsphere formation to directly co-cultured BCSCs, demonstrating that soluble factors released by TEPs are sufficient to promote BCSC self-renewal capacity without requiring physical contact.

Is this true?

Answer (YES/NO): NO